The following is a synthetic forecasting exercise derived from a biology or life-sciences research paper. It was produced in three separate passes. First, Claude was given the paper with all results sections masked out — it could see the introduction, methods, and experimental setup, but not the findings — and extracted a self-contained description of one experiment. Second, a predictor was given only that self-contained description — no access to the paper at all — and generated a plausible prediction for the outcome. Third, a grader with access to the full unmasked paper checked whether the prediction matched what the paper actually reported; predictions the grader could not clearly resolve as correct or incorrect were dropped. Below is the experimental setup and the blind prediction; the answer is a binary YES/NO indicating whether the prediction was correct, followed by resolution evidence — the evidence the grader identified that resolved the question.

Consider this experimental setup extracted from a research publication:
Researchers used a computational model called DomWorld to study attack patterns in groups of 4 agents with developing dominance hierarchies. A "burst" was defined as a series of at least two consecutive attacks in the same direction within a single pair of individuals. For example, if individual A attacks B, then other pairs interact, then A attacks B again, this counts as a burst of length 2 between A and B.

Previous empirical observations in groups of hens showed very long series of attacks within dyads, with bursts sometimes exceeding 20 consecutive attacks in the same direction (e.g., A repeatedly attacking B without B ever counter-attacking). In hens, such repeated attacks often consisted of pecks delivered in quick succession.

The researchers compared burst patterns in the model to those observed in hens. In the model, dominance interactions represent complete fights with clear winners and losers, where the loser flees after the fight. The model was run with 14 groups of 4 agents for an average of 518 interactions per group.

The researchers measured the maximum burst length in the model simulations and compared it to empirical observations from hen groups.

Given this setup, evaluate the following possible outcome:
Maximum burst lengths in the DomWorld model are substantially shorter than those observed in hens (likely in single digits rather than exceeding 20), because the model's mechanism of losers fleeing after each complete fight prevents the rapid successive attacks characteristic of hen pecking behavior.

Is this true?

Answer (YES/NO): NO